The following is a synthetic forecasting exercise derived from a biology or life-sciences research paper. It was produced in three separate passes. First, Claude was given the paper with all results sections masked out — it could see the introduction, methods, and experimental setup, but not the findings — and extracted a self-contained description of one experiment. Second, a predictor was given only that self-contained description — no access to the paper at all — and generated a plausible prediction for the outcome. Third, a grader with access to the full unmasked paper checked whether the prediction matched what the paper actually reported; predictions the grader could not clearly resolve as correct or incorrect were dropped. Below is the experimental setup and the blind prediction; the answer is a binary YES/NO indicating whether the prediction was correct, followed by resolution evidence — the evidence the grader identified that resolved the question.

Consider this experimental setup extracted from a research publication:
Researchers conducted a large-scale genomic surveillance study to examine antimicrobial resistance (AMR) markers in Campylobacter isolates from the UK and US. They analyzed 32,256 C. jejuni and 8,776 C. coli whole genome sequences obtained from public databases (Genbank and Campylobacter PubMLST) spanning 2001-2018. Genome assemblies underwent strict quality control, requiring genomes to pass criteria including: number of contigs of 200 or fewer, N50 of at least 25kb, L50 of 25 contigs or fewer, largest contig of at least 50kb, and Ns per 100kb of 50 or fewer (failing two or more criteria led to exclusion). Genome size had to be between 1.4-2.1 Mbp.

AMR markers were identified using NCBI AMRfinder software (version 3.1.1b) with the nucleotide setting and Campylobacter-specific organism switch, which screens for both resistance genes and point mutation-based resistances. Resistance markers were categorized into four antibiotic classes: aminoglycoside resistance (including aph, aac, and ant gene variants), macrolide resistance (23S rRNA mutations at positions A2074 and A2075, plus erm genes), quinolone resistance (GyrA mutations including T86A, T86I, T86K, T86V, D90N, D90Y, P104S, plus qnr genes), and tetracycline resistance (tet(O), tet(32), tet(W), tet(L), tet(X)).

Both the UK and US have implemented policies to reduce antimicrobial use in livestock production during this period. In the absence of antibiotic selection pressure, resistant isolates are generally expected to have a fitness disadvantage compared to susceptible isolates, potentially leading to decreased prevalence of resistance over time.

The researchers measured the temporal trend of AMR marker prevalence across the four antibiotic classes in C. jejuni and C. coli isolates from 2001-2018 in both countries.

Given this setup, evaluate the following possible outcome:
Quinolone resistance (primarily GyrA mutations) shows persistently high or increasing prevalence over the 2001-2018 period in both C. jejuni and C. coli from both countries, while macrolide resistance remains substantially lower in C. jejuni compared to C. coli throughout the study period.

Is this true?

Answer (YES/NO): YES